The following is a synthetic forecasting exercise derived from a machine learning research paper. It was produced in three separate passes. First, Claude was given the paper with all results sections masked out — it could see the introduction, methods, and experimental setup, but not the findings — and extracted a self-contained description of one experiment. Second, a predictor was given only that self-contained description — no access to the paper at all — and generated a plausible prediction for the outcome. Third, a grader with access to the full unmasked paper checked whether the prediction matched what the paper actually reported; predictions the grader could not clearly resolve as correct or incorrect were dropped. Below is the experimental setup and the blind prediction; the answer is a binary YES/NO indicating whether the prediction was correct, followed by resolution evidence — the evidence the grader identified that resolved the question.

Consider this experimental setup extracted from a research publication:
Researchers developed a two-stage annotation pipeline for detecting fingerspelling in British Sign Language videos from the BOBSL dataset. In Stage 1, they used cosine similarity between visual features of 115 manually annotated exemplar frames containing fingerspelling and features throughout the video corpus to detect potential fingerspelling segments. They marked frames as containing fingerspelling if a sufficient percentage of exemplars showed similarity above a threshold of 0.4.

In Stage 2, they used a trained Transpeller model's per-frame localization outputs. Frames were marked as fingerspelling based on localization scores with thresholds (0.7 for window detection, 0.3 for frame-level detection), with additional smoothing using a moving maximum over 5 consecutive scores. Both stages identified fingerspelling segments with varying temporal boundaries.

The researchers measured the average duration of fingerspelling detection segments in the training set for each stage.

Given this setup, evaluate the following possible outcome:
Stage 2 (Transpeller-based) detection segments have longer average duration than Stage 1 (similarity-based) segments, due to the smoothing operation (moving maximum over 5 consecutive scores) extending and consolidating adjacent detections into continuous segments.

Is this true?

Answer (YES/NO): YES